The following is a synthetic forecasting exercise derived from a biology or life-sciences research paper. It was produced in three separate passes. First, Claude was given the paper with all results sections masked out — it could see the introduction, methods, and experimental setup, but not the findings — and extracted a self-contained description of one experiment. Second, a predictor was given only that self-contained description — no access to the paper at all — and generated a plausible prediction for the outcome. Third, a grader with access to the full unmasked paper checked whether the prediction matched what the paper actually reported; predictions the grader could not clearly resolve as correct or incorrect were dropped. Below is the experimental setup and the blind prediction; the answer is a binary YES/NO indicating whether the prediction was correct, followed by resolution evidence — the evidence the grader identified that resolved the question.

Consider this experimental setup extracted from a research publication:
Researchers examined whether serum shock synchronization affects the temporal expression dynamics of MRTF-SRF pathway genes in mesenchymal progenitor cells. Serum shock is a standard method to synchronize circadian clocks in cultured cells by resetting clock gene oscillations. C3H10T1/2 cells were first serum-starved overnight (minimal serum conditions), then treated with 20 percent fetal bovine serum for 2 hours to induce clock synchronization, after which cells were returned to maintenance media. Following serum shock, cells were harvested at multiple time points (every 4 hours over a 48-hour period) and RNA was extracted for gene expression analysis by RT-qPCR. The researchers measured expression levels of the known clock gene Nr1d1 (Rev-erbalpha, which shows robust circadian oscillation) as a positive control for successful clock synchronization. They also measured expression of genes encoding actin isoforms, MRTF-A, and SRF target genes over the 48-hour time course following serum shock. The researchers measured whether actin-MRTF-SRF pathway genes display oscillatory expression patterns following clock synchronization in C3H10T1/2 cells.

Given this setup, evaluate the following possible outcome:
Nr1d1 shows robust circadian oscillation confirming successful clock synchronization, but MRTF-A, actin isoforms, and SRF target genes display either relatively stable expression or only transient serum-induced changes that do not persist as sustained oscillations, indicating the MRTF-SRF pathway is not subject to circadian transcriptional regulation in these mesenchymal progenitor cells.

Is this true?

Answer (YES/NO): NO